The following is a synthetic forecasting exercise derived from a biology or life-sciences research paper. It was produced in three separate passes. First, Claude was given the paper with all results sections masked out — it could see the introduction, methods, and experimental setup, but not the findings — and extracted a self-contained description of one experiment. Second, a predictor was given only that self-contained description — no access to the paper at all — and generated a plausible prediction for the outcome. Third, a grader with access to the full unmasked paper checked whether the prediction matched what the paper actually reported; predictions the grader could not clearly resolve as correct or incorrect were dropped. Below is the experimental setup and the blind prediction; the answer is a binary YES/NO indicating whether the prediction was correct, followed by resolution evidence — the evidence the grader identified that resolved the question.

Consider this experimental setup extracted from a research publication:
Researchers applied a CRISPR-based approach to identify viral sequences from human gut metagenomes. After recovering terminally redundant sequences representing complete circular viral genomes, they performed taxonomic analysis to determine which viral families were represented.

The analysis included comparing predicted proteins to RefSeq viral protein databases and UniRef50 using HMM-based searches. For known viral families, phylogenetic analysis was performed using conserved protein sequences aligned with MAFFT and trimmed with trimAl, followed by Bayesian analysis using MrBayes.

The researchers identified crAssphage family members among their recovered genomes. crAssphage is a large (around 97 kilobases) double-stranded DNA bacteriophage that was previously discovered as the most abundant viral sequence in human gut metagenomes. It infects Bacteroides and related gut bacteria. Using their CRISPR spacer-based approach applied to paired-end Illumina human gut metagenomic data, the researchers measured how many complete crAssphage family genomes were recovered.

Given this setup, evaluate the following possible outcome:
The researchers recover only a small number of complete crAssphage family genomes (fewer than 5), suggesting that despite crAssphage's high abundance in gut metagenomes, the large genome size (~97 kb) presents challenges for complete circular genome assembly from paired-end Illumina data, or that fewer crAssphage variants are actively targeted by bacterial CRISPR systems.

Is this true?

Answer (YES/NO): NO